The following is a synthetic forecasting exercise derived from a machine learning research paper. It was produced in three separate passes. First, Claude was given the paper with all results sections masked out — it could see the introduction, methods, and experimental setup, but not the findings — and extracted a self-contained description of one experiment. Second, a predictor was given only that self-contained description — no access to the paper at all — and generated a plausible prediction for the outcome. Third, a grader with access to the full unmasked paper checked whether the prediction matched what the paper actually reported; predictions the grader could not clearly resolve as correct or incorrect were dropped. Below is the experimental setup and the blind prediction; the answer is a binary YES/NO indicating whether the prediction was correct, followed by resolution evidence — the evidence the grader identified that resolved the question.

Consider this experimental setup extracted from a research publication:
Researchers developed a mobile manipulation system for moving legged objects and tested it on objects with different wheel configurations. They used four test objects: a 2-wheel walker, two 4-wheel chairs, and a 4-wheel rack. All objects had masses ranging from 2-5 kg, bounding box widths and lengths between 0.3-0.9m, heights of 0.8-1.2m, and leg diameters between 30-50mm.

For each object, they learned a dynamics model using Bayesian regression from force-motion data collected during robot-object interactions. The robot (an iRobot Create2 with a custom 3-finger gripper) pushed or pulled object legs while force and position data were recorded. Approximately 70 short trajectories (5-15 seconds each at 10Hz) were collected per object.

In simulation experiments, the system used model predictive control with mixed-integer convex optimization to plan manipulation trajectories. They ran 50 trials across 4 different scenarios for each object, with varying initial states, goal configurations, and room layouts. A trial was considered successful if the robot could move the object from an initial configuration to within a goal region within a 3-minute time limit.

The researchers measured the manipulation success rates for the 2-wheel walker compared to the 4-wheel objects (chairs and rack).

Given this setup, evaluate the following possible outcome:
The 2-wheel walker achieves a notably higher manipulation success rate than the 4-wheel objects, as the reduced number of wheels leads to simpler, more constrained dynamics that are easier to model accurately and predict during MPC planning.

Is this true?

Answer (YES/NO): NO